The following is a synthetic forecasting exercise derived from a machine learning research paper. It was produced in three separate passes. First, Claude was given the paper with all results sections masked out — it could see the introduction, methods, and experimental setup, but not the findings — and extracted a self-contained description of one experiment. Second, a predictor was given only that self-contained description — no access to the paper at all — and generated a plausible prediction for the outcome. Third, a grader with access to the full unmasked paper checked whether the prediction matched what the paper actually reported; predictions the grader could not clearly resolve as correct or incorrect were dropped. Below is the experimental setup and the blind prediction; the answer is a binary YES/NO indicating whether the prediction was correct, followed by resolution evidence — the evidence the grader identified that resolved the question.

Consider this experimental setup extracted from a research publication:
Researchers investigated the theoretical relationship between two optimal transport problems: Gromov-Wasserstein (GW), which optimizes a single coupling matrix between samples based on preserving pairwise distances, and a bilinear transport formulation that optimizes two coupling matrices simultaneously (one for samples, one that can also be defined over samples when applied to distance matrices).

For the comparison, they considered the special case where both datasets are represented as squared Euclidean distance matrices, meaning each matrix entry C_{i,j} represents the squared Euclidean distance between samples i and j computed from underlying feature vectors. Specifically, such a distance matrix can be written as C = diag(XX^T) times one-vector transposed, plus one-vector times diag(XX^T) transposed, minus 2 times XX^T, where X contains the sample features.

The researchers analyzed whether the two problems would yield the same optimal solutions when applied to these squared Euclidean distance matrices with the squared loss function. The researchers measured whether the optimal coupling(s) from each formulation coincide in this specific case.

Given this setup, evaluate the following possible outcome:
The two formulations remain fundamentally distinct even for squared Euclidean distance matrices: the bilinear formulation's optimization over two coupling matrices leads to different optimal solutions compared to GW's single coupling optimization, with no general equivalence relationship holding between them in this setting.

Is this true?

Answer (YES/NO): NO